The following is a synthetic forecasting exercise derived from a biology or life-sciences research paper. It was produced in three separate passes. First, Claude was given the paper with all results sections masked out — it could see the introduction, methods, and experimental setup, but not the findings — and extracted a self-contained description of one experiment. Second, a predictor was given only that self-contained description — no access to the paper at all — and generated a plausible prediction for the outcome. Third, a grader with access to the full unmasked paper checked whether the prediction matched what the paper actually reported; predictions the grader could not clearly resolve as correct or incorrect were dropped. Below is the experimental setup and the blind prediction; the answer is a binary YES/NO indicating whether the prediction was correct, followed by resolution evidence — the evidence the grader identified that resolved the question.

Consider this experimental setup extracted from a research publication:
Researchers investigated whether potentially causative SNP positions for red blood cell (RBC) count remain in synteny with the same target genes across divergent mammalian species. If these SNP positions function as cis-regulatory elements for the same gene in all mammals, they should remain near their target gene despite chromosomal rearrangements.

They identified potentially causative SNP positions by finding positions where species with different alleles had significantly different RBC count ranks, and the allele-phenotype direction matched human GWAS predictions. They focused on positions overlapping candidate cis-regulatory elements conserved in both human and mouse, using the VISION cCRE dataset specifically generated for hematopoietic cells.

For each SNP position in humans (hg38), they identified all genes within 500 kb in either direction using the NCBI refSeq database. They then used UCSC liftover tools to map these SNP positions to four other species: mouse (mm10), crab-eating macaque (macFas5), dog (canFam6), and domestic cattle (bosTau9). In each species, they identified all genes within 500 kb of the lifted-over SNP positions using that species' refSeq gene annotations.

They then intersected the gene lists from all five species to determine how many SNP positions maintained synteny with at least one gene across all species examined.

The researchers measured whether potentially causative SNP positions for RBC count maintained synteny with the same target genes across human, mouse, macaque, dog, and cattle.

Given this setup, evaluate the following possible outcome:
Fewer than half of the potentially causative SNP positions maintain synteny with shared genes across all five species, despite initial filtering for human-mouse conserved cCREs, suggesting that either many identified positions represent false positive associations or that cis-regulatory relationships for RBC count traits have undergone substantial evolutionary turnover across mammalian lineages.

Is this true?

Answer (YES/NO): YES